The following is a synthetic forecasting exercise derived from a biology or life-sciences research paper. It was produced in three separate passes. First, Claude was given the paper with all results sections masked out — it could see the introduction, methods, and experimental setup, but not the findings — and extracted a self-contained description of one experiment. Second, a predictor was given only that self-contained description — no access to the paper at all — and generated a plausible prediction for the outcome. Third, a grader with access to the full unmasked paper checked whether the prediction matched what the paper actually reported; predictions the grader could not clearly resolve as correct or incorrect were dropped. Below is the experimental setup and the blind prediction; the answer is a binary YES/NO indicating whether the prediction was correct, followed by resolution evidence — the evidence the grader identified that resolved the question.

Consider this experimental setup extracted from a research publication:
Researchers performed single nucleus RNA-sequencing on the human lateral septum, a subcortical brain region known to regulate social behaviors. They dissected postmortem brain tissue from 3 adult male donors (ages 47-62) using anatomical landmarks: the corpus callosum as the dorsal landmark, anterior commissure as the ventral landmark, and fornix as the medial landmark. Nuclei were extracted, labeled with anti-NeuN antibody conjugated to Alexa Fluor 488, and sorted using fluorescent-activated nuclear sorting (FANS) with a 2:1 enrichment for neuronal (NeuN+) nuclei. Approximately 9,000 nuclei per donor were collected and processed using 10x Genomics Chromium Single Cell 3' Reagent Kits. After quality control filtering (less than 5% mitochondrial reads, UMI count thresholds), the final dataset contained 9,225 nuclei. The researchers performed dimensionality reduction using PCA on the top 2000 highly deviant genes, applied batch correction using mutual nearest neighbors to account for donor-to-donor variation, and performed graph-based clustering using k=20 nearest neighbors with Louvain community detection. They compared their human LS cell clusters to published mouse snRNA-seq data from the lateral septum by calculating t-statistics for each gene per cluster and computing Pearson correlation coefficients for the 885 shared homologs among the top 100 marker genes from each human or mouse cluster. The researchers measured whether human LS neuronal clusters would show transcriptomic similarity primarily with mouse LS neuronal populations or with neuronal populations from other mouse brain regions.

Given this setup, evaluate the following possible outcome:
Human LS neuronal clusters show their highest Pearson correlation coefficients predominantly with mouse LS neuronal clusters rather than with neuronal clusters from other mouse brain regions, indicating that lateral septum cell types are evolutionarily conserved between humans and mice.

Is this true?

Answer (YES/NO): YES